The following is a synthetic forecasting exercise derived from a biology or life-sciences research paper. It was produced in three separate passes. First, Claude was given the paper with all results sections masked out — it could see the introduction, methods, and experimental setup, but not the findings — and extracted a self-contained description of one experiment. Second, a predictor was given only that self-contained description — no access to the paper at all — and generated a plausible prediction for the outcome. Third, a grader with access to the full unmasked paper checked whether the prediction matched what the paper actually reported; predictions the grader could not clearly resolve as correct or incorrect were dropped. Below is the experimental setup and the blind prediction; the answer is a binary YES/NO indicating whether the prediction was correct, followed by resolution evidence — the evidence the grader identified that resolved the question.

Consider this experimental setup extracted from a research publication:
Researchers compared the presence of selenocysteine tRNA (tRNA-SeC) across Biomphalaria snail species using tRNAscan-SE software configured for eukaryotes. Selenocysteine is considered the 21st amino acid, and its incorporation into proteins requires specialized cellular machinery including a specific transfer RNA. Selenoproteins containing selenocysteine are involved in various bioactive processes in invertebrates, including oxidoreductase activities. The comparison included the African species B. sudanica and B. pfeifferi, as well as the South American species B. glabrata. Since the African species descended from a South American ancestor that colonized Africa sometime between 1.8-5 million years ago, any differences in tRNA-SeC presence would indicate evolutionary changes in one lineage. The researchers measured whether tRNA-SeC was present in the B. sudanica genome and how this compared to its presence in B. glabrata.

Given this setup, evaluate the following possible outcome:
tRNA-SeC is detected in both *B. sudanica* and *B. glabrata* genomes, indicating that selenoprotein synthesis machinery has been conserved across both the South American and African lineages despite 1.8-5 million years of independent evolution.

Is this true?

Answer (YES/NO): NO